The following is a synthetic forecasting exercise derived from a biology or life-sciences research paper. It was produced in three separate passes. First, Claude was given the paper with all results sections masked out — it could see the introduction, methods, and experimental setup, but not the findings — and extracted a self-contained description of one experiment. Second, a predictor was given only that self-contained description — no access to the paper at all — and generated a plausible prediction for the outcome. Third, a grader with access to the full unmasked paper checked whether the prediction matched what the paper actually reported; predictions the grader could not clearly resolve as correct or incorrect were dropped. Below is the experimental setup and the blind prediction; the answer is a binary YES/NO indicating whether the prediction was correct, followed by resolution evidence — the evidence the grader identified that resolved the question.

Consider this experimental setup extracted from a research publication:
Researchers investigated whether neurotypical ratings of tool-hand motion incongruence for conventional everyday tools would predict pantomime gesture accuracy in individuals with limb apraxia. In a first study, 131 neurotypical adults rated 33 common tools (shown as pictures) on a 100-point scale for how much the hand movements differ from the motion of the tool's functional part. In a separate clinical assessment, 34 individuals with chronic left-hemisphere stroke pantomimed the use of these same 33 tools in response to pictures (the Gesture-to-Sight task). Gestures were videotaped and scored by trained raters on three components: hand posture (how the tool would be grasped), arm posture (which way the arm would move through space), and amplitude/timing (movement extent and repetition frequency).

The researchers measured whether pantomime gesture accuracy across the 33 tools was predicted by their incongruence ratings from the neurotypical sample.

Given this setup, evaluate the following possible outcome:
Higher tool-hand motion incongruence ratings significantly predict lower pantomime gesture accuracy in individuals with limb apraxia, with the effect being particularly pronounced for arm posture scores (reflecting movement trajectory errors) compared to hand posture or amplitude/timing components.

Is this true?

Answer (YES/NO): NO